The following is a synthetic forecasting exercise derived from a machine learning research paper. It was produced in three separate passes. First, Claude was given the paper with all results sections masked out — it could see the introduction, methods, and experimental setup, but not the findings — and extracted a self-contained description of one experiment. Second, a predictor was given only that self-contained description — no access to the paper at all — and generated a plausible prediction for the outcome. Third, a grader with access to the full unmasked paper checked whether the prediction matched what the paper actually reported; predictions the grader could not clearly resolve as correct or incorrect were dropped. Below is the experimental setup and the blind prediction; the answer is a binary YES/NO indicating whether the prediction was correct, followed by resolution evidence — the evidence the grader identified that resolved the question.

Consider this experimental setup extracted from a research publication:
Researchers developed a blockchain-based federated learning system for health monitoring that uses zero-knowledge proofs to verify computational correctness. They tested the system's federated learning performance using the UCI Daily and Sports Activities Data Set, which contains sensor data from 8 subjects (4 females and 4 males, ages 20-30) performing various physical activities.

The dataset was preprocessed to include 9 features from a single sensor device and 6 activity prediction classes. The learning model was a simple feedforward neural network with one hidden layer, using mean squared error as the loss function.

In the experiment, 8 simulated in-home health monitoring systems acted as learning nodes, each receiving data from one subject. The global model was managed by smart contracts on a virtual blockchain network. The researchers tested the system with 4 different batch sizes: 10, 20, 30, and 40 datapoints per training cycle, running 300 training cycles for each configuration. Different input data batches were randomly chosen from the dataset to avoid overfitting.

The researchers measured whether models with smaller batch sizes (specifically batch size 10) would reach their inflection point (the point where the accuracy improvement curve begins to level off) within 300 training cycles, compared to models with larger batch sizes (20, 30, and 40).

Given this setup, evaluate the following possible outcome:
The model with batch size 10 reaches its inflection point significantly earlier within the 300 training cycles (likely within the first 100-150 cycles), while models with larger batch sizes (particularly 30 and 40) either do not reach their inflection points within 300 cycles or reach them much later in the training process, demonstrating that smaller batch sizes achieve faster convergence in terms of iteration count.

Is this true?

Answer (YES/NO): NO